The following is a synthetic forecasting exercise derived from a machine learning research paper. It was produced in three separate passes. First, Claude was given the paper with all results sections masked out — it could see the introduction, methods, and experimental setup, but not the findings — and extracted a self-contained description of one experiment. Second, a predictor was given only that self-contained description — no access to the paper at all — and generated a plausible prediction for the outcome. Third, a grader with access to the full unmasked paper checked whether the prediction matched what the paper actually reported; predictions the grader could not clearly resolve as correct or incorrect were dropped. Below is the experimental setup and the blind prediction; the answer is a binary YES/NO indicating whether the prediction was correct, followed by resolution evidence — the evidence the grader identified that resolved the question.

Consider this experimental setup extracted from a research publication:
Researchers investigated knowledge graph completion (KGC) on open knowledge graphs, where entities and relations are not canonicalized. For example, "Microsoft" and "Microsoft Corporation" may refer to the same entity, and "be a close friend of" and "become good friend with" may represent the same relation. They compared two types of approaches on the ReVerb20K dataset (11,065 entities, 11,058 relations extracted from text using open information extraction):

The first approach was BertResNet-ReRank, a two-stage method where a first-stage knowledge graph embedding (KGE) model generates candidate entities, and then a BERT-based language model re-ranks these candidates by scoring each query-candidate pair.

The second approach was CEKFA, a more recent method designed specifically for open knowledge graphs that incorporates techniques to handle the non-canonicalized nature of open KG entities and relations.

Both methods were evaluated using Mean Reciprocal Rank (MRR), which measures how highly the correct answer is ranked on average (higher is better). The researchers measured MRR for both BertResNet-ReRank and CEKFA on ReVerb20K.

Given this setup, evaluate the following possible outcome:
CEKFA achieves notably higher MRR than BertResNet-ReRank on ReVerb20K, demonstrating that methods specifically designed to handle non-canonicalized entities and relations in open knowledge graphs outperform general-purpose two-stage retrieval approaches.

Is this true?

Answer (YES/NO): YES